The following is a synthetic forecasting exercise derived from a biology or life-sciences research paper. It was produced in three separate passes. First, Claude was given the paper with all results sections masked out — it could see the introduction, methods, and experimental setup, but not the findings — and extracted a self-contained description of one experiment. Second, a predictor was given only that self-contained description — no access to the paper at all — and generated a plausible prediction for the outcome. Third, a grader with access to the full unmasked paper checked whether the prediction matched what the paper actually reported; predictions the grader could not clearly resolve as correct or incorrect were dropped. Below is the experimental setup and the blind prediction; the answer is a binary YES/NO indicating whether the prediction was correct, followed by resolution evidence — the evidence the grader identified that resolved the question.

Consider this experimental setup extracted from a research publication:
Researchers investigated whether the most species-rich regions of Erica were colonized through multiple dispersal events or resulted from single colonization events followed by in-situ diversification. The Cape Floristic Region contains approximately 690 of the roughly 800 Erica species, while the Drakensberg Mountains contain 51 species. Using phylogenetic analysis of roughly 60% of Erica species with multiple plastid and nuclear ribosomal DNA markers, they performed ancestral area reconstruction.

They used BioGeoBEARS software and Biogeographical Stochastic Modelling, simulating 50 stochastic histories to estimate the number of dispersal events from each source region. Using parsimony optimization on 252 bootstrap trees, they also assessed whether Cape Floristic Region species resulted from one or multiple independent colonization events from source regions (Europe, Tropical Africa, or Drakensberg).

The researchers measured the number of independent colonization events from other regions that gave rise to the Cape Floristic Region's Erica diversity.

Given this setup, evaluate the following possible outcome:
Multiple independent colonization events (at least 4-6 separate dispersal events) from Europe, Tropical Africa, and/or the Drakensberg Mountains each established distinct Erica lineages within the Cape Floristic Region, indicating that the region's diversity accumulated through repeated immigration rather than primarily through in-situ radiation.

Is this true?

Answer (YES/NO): NO